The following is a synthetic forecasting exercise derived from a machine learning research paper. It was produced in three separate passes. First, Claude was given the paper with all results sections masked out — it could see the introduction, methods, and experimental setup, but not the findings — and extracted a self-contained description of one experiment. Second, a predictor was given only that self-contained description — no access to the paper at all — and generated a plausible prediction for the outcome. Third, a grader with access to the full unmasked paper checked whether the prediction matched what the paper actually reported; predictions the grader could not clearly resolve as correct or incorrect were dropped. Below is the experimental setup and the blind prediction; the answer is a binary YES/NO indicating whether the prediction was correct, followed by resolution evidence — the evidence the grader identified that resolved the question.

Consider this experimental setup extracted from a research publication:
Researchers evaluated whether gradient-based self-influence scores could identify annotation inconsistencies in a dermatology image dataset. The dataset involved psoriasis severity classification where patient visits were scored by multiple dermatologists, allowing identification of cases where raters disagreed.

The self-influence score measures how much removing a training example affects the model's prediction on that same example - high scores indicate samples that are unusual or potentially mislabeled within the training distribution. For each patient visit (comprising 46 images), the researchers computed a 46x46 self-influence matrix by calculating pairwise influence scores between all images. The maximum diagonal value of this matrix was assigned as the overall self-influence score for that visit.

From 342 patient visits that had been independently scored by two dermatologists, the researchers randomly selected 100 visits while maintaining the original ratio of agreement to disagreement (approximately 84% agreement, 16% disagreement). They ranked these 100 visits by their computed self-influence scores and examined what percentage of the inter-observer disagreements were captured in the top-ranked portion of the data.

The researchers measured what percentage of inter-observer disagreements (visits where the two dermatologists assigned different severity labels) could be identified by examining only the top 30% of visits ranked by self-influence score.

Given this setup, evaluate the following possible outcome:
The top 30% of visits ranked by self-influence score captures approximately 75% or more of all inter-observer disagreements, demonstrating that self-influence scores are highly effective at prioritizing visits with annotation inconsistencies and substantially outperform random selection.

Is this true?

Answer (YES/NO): YES